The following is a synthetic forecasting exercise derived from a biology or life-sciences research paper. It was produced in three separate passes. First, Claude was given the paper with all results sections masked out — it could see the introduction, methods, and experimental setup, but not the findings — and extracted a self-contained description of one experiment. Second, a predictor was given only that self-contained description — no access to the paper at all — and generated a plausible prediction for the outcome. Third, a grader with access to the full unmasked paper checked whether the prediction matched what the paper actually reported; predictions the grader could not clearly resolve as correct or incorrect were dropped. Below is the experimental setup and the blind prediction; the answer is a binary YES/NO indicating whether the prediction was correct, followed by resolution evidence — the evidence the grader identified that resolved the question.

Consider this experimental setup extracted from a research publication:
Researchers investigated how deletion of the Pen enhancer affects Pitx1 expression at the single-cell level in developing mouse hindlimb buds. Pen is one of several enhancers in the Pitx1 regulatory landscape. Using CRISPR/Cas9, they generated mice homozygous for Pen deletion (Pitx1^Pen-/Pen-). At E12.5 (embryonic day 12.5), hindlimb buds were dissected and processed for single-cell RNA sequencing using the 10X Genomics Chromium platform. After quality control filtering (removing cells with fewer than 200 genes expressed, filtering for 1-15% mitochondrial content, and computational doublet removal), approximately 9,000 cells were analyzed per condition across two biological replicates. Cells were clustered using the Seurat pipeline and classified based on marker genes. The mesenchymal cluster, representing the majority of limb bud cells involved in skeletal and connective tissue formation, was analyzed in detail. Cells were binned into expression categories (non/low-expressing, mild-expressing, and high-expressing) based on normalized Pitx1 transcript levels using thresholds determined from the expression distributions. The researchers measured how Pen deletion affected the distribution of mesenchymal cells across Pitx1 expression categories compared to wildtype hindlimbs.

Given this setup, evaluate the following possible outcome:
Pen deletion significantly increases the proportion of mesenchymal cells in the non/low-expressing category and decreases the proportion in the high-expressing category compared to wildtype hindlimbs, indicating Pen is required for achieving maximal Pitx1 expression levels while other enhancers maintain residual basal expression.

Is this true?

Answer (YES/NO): YES